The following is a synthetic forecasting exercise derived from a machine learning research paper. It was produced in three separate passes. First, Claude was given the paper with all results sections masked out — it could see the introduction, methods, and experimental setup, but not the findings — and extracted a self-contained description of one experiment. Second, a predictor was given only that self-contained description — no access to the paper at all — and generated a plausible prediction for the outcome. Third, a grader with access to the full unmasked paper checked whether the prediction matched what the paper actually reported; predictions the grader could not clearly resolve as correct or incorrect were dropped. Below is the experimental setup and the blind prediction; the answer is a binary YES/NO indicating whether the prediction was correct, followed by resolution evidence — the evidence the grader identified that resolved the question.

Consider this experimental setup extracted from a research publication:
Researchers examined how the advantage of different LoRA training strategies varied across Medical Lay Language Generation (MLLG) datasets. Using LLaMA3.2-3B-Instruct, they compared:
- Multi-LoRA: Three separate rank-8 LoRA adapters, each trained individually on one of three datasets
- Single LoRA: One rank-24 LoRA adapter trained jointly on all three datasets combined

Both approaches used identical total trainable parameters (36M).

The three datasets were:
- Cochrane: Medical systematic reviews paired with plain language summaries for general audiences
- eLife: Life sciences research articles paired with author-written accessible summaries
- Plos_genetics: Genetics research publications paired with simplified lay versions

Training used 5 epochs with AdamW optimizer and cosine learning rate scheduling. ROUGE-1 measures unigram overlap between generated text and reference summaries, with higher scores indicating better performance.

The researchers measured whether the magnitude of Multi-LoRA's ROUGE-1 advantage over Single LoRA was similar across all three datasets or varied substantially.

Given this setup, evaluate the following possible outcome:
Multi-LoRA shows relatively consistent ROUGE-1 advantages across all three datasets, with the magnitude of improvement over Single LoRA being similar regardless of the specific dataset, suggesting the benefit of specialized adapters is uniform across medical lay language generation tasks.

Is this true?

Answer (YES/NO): NO